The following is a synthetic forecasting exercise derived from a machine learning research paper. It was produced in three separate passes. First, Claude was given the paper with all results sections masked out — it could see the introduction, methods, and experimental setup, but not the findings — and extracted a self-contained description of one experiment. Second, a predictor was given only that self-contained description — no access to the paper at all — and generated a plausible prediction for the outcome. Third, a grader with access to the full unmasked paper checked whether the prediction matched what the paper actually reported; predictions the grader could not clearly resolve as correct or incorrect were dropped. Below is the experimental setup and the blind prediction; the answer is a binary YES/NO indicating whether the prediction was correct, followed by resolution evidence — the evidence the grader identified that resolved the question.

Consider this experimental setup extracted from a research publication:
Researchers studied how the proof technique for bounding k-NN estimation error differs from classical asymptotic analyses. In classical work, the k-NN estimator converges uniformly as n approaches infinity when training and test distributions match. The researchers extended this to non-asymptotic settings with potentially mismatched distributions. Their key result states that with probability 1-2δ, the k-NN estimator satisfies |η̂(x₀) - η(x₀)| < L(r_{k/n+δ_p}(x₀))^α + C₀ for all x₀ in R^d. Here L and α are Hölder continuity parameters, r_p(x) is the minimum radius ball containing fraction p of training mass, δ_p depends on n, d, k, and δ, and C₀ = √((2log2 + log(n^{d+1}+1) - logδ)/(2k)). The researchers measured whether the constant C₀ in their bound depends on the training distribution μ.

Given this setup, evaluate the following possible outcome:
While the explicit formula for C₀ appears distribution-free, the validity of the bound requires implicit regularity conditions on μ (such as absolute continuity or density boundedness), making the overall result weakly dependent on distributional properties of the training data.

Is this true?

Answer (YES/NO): NO